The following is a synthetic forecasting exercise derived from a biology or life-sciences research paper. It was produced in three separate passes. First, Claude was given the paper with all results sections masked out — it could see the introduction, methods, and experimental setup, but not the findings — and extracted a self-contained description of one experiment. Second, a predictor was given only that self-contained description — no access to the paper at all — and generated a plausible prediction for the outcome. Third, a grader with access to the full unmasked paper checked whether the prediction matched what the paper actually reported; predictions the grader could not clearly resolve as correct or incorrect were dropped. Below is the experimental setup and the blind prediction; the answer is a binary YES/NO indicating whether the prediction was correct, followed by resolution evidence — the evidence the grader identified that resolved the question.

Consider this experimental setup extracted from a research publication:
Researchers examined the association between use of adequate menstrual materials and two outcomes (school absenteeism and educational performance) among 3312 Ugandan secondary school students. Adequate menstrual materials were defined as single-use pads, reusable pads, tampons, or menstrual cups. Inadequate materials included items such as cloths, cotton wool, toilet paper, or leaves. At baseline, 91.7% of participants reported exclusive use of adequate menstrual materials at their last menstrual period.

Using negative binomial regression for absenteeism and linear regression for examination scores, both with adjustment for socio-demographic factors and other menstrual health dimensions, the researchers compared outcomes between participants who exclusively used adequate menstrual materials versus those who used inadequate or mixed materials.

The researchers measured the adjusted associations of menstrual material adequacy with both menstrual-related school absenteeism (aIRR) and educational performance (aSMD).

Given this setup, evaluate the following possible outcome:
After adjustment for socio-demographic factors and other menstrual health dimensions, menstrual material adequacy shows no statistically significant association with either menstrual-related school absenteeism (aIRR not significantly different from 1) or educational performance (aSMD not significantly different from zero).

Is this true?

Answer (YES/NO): NO